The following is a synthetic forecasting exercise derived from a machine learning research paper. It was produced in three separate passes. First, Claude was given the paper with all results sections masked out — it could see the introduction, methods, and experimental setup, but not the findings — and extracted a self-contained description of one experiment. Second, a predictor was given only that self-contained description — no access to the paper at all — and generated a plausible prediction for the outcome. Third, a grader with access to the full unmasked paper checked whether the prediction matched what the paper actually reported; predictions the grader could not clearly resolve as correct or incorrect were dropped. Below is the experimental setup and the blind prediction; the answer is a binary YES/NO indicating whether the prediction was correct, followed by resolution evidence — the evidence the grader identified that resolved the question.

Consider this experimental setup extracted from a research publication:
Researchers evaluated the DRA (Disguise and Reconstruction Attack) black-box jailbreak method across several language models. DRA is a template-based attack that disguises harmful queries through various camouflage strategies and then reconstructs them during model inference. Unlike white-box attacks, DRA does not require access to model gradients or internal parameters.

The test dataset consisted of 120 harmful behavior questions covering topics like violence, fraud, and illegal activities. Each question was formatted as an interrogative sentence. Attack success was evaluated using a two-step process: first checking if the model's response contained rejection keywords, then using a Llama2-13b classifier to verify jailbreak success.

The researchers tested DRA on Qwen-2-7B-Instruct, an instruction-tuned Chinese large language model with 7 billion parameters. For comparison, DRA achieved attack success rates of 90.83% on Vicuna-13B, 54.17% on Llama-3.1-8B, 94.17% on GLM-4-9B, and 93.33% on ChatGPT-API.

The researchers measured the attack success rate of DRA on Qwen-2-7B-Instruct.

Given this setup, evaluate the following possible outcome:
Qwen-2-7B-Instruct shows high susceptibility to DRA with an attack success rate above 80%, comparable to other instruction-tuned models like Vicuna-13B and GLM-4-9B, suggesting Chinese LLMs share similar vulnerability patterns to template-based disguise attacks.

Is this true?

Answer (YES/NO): NO